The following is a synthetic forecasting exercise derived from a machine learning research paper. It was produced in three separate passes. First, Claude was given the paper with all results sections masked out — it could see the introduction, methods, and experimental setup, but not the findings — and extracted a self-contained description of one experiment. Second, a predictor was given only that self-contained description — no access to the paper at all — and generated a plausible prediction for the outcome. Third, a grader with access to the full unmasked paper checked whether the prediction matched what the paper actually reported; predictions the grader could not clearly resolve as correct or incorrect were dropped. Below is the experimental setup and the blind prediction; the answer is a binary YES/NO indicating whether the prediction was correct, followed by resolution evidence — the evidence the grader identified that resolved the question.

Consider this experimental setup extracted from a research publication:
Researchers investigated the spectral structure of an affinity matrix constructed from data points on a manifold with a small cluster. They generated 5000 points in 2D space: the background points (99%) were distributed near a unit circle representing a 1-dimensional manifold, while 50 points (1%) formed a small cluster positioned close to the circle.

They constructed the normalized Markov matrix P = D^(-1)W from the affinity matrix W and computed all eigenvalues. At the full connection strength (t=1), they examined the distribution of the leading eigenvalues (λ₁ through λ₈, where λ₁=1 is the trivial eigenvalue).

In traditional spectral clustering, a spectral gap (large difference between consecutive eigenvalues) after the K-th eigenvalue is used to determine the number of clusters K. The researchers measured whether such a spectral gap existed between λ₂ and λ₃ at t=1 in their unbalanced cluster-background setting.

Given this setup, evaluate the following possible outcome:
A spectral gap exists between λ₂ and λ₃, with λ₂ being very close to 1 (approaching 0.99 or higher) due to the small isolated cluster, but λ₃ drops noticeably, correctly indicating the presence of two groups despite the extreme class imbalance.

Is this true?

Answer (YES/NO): NO